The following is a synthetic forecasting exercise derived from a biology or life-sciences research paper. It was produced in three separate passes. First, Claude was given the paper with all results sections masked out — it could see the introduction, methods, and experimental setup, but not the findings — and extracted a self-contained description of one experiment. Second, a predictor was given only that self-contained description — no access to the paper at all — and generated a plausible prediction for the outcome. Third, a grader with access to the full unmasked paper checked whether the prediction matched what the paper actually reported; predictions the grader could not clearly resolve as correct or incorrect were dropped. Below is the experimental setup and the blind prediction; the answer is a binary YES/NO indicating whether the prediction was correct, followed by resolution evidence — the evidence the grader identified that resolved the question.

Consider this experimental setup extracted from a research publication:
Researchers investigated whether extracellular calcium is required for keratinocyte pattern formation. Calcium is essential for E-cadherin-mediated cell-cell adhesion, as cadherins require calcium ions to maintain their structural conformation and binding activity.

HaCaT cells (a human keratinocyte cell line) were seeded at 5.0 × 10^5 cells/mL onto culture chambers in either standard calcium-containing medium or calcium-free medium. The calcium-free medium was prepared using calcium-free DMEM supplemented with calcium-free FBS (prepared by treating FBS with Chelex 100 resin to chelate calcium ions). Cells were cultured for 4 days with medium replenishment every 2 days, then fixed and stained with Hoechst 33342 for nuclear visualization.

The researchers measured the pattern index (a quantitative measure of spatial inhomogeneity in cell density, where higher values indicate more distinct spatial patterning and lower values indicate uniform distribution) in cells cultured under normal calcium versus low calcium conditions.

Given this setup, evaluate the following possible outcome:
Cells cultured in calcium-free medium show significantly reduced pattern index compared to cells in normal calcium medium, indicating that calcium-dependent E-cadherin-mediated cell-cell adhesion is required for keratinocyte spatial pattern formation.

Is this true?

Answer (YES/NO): YES